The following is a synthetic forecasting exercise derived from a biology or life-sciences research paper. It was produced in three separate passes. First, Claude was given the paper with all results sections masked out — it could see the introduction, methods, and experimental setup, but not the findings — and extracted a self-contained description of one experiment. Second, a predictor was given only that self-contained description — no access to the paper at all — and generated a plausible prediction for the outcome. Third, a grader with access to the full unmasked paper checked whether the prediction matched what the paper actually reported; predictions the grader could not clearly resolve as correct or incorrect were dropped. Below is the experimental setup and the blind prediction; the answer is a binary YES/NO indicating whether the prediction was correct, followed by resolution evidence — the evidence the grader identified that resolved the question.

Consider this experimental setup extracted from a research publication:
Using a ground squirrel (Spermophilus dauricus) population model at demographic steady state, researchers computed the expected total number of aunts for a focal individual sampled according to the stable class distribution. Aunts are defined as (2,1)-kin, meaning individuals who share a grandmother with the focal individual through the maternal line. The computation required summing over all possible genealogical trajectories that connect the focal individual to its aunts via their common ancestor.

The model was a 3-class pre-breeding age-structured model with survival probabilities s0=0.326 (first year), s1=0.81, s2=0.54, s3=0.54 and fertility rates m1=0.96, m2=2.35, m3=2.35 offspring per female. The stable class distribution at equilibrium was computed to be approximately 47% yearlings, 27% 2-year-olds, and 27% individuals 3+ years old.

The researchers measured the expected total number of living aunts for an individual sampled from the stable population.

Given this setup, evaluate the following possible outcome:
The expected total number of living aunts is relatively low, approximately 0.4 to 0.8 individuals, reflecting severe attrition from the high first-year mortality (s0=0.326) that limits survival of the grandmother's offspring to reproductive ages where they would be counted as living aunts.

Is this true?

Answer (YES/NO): NO